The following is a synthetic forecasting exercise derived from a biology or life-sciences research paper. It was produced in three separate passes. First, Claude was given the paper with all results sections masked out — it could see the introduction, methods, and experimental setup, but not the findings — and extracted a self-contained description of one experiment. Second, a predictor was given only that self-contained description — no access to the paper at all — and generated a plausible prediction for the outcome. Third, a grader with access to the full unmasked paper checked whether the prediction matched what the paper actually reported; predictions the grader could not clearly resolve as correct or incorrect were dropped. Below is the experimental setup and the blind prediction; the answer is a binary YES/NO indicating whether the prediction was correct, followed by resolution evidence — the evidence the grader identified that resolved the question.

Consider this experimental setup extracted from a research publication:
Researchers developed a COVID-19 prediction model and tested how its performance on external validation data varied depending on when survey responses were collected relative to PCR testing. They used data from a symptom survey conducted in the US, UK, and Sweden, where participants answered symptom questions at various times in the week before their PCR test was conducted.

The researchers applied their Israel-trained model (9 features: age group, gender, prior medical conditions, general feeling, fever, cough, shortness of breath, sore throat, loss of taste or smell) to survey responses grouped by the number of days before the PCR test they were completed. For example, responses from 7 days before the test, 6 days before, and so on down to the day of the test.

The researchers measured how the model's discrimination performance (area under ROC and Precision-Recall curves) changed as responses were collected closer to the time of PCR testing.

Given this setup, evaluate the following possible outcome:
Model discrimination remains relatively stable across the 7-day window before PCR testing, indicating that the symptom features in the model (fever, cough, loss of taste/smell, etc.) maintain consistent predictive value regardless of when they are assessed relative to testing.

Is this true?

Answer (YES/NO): NO